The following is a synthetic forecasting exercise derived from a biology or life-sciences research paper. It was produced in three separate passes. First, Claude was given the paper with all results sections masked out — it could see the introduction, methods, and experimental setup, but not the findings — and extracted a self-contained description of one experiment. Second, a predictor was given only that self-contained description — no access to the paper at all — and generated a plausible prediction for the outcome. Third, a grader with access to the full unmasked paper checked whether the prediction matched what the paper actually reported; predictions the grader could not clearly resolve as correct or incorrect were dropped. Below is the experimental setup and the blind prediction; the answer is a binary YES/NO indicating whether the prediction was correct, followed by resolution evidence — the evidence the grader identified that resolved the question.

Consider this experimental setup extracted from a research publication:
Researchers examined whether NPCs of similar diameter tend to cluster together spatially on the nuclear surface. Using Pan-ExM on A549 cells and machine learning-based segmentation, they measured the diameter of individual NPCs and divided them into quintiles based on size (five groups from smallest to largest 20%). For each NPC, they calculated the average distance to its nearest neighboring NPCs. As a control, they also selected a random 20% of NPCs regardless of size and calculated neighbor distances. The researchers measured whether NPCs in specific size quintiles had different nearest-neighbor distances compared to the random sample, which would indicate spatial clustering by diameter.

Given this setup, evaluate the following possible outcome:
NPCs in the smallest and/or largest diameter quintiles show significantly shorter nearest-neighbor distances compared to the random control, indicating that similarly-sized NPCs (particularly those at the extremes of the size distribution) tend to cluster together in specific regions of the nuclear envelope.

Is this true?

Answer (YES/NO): YES